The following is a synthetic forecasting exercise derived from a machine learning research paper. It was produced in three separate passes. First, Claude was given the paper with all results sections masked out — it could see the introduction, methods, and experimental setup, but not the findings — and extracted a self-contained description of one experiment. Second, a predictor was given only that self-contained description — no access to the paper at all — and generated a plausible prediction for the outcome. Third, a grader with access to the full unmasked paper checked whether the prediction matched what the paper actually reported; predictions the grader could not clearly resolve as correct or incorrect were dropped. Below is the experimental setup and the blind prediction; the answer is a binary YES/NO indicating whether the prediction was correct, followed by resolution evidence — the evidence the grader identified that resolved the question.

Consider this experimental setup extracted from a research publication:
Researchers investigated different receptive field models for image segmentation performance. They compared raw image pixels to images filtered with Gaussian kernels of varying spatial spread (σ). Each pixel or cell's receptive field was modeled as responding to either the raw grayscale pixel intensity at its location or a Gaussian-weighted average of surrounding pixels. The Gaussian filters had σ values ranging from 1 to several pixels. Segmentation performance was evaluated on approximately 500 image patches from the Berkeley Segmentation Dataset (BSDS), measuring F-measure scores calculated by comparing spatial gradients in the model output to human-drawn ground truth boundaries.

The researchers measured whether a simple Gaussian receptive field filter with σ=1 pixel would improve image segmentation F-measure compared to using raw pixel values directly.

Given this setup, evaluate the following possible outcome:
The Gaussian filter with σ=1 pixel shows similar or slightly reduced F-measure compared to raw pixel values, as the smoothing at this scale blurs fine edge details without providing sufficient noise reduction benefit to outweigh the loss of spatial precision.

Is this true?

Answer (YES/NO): NO